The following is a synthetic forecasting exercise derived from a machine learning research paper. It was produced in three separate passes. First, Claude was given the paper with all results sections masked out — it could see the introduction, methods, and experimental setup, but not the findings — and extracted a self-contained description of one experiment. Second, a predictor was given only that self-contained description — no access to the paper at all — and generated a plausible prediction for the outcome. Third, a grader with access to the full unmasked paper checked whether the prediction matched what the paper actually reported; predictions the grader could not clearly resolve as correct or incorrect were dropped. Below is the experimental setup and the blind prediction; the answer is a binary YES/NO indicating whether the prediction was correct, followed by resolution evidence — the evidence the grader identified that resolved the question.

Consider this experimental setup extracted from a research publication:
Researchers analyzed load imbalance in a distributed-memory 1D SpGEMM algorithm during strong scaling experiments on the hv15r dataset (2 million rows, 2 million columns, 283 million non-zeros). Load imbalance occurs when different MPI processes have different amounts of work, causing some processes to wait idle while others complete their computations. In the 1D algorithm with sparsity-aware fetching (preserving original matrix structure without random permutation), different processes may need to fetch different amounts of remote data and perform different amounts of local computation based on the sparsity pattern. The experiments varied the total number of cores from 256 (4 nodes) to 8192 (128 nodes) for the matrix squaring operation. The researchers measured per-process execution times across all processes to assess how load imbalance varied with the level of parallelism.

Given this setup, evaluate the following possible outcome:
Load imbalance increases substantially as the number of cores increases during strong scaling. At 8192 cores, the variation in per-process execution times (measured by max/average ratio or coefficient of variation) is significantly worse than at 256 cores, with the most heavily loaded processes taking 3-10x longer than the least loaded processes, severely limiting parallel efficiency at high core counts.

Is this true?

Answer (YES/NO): NO